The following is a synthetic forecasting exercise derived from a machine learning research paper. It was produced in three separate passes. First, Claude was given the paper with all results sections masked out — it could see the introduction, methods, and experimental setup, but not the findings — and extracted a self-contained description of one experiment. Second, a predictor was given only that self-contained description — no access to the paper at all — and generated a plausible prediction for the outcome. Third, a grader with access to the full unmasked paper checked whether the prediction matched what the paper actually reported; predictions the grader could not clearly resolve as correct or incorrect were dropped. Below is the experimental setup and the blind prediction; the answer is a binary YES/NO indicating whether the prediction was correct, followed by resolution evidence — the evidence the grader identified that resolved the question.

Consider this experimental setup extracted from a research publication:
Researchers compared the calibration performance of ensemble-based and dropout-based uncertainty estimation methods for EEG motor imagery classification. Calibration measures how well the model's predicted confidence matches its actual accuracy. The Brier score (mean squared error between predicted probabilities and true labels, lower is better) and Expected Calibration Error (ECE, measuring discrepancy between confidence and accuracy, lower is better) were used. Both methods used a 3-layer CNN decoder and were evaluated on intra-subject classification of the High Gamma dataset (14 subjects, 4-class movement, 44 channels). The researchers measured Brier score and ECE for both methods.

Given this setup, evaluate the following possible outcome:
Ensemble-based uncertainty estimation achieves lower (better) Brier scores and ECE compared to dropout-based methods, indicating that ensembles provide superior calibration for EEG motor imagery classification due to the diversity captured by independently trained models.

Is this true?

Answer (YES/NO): NO